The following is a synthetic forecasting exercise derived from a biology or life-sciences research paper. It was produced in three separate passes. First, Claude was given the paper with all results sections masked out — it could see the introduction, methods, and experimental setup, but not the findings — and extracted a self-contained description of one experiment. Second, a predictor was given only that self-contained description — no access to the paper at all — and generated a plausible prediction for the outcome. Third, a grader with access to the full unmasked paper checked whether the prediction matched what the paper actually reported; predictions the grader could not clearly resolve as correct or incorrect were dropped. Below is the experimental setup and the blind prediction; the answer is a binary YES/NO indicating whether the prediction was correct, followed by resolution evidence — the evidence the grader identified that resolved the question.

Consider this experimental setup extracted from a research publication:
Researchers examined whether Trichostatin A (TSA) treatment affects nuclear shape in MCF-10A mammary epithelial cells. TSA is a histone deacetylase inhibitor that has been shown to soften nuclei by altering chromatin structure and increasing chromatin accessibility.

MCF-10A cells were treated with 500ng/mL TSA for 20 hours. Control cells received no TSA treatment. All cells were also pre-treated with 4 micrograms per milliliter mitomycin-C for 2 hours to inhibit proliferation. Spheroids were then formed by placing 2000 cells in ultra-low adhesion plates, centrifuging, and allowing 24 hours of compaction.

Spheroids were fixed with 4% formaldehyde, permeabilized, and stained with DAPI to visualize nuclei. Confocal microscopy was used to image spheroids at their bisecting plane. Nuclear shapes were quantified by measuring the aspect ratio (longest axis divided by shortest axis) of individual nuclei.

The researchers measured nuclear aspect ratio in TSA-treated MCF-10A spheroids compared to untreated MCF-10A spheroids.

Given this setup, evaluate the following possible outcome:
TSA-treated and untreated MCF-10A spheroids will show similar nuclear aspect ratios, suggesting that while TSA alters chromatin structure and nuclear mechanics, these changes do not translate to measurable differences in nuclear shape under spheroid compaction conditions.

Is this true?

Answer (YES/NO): NO